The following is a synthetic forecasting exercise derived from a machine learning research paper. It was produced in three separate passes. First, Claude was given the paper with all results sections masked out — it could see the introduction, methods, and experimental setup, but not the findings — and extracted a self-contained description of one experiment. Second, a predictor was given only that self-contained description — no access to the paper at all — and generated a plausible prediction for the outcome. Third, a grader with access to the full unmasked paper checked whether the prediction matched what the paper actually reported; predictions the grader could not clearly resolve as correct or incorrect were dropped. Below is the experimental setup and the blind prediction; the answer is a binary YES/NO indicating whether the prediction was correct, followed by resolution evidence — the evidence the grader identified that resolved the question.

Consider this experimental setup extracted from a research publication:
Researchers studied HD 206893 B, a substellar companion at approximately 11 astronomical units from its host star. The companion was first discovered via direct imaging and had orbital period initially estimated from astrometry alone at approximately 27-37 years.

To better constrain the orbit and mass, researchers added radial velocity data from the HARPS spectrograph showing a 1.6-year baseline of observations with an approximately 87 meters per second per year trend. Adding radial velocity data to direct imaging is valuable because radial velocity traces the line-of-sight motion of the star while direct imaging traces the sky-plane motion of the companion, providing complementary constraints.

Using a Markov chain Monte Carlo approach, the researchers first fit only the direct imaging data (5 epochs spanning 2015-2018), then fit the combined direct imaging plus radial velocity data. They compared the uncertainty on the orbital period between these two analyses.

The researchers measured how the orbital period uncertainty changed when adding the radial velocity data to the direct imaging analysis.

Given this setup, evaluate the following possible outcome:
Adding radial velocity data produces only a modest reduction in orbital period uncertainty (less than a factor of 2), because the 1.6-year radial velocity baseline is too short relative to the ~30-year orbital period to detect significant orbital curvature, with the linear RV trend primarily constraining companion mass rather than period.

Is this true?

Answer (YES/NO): YES